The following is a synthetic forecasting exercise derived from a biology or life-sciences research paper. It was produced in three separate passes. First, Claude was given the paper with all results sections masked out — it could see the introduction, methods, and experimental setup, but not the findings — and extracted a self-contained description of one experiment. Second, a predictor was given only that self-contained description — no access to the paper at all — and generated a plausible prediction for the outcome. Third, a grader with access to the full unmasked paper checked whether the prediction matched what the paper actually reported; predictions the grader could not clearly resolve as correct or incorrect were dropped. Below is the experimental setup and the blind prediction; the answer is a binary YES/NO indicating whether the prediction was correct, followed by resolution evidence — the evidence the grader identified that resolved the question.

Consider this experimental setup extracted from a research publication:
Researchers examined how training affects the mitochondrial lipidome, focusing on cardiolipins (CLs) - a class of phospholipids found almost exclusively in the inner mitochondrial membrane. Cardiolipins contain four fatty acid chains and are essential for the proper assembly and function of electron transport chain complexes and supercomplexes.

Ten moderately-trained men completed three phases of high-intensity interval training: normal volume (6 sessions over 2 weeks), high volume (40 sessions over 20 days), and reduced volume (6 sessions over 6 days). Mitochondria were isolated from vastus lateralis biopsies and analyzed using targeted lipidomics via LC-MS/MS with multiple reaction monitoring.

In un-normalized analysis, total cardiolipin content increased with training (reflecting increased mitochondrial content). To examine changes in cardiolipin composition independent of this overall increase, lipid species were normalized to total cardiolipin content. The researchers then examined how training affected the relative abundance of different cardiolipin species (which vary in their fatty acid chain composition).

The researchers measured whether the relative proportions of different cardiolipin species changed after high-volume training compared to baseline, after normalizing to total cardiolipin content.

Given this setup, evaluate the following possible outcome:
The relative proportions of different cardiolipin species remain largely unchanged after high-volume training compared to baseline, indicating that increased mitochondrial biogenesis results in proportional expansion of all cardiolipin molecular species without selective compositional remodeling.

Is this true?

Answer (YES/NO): NO